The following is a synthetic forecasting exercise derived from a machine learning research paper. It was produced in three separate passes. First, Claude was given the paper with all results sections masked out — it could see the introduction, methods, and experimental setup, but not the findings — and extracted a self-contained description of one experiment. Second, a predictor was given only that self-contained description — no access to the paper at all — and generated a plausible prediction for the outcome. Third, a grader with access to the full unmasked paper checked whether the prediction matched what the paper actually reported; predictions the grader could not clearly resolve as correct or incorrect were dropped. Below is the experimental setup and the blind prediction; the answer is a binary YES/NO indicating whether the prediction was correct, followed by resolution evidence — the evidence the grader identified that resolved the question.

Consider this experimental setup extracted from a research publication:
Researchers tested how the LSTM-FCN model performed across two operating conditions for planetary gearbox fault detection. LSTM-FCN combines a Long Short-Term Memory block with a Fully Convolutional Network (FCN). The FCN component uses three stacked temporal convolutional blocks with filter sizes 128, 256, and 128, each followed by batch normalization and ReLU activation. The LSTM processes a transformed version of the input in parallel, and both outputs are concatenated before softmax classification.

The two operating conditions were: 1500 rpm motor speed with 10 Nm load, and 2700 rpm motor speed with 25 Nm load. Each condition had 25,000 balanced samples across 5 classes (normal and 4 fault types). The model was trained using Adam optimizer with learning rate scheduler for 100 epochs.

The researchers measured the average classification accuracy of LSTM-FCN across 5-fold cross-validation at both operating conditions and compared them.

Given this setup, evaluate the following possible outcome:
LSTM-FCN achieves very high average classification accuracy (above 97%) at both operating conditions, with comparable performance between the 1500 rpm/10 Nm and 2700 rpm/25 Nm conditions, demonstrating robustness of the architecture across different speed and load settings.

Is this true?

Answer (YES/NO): NO